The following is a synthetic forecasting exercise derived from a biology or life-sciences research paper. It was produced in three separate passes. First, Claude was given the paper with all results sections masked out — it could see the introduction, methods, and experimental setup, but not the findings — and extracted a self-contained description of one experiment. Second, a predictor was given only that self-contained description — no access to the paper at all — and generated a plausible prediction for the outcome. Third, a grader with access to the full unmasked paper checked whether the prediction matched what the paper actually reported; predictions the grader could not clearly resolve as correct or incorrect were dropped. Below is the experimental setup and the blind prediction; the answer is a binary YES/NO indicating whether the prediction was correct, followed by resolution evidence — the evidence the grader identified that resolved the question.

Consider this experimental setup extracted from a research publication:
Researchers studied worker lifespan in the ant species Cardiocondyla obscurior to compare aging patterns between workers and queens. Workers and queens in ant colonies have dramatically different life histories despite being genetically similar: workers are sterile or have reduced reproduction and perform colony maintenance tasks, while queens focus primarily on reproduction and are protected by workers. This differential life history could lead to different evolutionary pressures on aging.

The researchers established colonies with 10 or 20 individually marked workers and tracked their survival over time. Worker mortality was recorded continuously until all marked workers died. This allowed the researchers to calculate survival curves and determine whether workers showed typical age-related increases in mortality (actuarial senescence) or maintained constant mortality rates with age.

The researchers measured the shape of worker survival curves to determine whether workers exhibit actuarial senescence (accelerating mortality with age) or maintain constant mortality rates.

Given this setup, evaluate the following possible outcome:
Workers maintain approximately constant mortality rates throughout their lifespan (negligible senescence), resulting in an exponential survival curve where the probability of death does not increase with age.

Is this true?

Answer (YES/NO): NO